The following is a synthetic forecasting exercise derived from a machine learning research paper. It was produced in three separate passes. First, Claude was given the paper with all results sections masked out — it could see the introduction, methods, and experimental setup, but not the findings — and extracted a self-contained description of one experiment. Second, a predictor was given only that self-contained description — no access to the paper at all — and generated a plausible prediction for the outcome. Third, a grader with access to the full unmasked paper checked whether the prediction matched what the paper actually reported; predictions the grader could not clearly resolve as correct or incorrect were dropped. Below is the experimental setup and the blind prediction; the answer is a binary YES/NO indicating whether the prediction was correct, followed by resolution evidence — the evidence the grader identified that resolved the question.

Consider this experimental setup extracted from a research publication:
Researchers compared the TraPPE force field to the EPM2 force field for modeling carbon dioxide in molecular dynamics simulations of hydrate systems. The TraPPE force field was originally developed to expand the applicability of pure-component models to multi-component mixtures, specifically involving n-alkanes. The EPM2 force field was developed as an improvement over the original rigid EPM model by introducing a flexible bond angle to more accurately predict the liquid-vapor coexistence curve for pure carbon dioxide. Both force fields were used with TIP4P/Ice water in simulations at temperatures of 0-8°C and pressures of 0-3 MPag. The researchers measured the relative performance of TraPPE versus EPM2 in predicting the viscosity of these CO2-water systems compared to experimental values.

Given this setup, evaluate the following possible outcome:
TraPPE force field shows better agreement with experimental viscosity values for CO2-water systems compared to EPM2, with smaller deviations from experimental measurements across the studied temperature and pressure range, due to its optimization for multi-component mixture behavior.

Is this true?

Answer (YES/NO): NO